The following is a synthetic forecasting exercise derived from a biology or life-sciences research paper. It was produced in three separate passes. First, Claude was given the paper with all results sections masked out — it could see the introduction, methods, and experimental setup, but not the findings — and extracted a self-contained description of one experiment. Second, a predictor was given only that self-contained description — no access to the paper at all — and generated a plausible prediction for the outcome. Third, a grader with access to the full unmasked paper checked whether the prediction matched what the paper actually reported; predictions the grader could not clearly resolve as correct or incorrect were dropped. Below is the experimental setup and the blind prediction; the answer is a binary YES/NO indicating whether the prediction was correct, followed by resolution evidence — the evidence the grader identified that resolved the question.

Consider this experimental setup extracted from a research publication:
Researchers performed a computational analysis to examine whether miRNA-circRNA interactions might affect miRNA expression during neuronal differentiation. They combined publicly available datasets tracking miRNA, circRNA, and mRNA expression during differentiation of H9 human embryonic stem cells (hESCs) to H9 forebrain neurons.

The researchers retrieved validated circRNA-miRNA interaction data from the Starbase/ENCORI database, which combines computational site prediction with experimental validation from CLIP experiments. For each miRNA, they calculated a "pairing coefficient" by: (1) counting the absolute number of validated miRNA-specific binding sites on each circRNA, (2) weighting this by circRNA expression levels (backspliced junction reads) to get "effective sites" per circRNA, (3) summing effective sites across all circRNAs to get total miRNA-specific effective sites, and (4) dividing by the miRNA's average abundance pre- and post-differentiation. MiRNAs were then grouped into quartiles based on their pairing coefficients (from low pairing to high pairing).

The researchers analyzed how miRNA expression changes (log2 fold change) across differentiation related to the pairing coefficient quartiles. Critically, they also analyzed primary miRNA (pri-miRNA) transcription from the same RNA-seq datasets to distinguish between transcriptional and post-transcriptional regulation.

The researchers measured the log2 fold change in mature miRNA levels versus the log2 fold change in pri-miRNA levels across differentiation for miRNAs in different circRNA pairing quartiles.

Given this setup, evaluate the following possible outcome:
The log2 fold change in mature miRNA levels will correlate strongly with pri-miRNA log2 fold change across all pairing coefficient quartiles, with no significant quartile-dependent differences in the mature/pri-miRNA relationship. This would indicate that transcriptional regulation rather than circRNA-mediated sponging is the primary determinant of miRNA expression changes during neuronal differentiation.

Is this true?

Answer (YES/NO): NO